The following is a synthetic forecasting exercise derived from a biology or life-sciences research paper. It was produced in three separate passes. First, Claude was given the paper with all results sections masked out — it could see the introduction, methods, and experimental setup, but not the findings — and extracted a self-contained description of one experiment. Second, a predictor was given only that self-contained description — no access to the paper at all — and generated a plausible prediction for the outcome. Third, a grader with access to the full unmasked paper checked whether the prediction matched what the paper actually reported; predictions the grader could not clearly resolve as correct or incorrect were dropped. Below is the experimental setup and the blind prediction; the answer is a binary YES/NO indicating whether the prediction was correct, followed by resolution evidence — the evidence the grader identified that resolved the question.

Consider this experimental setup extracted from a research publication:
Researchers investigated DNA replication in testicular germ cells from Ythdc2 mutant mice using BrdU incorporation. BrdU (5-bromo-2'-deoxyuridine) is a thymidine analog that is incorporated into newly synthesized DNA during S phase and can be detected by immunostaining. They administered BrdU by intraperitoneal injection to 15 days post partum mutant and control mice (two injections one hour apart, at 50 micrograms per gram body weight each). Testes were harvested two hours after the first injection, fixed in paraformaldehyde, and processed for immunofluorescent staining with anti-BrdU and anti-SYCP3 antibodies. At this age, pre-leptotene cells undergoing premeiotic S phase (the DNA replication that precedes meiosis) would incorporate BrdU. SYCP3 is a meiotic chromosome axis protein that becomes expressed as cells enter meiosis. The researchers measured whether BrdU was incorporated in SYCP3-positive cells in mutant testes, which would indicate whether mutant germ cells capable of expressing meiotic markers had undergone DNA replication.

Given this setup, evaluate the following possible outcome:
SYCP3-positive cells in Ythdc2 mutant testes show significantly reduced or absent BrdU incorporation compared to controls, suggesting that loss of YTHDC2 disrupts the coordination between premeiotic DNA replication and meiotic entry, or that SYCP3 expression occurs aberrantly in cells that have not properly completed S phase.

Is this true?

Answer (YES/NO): NO